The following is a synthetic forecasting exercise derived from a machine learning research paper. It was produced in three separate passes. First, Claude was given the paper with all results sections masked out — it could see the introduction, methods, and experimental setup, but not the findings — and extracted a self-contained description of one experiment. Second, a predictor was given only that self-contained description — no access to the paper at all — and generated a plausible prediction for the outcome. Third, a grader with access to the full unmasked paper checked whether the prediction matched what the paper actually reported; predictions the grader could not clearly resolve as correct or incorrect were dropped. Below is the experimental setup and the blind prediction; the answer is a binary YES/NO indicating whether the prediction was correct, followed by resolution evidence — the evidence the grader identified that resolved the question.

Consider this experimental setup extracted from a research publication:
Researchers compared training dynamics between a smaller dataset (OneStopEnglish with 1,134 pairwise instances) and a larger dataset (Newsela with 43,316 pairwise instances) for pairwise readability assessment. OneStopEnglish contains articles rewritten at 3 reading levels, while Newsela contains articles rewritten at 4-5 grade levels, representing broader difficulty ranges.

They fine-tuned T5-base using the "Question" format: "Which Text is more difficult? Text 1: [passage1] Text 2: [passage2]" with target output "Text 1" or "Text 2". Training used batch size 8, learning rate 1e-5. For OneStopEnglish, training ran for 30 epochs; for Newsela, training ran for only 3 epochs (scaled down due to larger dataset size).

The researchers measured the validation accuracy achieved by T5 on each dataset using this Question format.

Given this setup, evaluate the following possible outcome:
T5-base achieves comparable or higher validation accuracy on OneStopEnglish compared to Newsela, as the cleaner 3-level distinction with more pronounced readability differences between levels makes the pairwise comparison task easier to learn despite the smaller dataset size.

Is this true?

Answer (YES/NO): NO